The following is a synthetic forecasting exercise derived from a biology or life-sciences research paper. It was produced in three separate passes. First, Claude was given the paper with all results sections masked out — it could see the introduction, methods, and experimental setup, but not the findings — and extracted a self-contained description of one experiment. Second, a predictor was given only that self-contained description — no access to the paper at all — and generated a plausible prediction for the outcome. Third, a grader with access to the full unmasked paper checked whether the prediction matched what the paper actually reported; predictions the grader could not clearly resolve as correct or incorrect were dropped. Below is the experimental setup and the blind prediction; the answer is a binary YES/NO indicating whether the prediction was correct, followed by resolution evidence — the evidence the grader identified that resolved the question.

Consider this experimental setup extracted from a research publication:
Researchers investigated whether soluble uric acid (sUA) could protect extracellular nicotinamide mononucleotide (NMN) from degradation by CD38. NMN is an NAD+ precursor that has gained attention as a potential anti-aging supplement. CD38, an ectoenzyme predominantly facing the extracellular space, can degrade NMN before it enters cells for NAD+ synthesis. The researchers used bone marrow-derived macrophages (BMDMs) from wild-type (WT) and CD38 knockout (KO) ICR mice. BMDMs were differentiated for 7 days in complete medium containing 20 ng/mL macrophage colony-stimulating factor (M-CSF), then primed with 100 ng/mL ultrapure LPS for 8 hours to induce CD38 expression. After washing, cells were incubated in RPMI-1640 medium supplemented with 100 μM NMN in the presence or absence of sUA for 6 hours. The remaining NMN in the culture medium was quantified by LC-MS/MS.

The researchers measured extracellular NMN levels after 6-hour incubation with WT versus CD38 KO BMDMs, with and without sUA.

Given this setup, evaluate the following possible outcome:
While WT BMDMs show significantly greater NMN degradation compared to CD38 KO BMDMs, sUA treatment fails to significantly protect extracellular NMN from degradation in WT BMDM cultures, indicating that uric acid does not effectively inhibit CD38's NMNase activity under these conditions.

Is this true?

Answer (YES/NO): NO